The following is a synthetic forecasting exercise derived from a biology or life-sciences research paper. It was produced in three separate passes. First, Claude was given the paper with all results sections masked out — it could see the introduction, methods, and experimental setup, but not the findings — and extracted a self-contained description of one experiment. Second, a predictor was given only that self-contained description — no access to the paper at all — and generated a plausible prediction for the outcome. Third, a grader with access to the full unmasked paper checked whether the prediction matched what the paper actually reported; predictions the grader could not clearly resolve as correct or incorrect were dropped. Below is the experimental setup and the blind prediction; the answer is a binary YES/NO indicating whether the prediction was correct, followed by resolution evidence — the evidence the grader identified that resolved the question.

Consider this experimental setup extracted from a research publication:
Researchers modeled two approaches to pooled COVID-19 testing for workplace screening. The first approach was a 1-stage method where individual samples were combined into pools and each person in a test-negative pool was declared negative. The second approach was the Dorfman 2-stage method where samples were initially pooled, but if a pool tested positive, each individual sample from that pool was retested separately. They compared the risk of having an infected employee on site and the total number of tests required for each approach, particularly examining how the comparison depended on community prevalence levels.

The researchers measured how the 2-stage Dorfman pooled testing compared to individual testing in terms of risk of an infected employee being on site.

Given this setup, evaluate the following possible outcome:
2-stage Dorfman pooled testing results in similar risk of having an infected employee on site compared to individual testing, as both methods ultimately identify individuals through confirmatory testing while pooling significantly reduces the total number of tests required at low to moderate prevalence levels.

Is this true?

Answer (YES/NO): NO